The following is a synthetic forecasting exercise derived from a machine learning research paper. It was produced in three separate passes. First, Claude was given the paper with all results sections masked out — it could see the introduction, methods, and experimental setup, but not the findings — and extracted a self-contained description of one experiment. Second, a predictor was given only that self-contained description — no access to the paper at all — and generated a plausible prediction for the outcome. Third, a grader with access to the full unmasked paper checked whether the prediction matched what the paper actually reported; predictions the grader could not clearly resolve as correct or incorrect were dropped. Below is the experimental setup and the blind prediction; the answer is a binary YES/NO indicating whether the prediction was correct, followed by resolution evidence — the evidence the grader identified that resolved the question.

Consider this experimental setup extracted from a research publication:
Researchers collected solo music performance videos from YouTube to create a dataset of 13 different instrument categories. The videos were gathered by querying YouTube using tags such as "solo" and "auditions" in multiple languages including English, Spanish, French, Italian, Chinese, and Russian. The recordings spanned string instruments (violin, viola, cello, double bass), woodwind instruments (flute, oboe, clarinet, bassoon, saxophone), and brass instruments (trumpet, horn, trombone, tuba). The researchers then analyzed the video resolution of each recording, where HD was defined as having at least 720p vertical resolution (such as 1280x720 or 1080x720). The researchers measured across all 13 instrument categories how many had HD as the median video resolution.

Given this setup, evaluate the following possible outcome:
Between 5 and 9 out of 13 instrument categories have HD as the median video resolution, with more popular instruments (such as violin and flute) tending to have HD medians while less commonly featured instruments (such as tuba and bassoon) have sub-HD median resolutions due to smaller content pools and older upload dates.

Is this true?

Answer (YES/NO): NO